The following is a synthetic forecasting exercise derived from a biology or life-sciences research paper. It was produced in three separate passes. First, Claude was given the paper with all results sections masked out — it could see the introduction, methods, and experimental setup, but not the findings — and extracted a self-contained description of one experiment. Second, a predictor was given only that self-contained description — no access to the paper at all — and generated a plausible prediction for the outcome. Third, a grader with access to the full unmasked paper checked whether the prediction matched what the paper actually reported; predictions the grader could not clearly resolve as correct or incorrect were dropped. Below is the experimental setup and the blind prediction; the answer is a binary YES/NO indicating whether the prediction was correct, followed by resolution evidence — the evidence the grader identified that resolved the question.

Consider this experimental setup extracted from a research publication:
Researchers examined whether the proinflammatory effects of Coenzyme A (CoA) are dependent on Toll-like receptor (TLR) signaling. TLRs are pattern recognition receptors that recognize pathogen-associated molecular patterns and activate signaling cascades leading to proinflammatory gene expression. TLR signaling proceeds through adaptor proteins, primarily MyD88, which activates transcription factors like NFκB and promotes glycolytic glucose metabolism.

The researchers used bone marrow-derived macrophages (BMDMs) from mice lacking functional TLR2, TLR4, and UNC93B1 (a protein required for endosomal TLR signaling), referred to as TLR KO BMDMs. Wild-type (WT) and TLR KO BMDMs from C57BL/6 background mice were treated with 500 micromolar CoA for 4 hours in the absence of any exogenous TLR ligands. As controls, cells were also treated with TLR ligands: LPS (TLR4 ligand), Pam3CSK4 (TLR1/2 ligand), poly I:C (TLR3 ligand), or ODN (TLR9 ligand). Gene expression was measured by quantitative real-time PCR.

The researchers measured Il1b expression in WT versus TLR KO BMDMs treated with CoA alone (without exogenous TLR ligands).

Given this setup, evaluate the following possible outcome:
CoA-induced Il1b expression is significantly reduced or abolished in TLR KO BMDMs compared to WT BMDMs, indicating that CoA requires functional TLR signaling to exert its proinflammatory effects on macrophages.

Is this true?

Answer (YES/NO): YES